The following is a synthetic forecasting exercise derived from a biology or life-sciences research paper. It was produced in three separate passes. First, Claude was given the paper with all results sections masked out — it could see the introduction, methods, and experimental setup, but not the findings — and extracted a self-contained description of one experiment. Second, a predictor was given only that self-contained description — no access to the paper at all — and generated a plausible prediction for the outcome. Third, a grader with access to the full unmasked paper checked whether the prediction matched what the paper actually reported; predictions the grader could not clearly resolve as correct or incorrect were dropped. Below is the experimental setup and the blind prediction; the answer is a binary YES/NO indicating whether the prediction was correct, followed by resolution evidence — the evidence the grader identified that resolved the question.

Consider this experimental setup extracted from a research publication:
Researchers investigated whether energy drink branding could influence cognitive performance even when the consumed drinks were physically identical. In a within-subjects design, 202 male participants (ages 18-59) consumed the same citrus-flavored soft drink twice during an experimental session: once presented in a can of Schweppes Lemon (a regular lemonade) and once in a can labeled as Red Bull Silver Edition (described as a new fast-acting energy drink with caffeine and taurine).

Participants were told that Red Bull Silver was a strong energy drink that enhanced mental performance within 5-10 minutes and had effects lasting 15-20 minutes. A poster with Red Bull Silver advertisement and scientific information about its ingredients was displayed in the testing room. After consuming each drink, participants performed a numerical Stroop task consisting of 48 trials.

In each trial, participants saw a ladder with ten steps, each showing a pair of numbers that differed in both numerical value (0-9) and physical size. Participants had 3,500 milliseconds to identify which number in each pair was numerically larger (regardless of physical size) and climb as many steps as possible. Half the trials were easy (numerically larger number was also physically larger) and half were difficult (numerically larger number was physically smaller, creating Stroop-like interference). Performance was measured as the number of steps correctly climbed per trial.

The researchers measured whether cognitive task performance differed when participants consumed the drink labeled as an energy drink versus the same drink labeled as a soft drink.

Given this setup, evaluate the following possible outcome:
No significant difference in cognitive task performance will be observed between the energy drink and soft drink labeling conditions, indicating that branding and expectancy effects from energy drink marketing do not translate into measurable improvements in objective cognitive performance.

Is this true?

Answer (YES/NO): NO